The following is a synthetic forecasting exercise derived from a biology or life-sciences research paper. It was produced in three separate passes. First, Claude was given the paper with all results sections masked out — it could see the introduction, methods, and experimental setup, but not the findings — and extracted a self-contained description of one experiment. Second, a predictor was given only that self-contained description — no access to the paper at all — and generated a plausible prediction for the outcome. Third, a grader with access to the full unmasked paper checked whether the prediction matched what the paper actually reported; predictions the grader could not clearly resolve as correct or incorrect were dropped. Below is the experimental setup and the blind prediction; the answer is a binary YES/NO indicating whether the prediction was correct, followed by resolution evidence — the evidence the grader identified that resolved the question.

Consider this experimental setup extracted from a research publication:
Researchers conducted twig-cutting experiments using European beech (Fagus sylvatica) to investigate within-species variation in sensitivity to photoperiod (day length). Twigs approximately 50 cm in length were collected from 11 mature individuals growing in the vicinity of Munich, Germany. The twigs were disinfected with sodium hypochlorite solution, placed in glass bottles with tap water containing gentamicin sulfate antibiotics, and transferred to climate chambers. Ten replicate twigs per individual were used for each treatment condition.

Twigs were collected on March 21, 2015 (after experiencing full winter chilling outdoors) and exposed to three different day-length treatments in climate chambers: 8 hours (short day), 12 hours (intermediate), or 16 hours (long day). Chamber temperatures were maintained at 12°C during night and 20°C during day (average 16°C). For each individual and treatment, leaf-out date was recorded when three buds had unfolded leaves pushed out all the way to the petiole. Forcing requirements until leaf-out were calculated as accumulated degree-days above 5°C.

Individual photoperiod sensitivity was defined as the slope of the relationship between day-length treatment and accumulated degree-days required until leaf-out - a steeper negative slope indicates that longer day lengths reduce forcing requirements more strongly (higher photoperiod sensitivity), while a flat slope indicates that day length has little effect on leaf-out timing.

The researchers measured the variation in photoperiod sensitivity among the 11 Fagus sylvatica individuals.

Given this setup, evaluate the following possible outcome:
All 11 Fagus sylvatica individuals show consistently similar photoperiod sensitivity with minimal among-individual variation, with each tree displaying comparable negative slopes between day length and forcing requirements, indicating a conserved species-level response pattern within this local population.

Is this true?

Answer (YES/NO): NO